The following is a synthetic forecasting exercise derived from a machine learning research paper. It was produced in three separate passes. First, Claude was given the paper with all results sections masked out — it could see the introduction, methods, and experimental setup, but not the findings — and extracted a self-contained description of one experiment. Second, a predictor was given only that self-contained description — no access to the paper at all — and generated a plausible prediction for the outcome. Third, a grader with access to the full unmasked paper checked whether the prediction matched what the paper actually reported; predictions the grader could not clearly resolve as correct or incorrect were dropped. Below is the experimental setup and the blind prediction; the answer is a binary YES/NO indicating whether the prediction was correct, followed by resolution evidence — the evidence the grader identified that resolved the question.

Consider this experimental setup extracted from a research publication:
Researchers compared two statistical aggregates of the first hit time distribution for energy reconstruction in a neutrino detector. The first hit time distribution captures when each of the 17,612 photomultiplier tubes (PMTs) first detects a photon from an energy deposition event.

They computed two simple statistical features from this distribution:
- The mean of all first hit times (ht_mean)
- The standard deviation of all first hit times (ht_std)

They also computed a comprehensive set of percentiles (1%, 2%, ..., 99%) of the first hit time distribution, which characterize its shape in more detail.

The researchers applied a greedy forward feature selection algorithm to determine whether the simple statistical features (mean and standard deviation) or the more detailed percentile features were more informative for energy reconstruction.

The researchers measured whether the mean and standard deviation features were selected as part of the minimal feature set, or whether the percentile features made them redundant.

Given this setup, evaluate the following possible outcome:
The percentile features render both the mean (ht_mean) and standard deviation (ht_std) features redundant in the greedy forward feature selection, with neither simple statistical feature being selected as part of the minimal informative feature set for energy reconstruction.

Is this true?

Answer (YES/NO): YES